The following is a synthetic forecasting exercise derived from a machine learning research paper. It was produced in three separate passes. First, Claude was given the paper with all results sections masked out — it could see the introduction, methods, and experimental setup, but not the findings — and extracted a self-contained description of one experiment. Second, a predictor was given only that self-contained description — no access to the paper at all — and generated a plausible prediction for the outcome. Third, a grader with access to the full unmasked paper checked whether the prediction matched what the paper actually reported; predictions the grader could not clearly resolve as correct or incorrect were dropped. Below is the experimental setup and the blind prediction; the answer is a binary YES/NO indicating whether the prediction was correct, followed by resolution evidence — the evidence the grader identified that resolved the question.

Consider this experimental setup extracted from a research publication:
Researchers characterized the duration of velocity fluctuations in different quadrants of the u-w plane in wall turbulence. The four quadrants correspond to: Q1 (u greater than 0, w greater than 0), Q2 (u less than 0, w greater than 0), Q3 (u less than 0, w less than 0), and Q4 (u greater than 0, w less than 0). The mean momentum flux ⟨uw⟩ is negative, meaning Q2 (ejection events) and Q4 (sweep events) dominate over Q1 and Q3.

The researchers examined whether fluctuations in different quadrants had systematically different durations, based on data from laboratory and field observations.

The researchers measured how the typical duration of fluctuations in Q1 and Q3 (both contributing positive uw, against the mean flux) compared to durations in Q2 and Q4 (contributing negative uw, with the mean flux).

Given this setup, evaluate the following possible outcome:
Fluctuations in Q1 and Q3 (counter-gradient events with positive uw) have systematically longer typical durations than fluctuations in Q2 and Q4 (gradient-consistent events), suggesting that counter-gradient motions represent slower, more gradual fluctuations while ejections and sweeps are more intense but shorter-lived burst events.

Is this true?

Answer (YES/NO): NO